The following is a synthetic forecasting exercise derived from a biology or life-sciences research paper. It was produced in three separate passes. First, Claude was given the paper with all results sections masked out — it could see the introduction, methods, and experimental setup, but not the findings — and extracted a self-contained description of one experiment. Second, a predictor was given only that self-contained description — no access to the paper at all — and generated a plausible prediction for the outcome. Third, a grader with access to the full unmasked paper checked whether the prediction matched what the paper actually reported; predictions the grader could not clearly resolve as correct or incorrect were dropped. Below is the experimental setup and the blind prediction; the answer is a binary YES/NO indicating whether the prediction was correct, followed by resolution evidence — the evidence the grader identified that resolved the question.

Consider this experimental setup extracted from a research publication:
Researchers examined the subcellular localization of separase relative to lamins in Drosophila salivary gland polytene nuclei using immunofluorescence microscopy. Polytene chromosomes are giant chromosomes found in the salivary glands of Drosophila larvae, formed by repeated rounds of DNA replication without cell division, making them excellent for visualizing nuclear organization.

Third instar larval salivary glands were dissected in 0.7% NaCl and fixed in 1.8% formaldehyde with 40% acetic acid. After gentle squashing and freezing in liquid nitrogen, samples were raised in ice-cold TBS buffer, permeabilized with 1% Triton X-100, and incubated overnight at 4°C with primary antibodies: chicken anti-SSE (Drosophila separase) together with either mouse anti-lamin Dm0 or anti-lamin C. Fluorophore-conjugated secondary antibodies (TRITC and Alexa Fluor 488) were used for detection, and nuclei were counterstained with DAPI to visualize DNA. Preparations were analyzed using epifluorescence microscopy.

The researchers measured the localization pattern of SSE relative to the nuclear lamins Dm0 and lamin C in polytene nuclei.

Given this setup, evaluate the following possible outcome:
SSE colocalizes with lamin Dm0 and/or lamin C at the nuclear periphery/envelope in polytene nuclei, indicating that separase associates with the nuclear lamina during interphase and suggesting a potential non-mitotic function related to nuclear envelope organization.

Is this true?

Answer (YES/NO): YES